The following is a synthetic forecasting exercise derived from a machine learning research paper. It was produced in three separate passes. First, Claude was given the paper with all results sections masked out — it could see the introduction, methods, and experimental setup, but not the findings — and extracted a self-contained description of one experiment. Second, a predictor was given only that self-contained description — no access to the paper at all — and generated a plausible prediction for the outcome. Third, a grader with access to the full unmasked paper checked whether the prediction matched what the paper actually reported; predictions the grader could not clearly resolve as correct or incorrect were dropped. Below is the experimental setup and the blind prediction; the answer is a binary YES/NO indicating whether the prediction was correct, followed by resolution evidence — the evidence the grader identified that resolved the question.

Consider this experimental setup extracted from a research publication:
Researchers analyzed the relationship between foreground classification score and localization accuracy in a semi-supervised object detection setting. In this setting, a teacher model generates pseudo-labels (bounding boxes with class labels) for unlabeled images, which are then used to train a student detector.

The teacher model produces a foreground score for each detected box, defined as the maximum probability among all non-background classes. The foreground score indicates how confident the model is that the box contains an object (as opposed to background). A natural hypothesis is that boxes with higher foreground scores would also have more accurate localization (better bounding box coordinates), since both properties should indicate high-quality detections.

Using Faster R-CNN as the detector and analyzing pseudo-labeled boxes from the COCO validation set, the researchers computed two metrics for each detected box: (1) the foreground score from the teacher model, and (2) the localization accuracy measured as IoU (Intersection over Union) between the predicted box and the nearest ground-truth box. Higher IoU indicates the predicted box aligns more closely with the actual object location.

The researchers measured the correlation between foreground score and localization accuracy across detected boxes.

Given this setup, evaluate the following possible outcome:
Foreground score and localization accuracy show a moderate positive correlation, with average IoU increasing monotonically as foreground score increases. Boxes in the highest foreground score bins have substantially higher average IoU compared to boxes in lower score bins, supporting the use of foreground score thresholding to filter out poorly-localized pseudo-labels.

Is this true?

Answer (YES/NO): NO